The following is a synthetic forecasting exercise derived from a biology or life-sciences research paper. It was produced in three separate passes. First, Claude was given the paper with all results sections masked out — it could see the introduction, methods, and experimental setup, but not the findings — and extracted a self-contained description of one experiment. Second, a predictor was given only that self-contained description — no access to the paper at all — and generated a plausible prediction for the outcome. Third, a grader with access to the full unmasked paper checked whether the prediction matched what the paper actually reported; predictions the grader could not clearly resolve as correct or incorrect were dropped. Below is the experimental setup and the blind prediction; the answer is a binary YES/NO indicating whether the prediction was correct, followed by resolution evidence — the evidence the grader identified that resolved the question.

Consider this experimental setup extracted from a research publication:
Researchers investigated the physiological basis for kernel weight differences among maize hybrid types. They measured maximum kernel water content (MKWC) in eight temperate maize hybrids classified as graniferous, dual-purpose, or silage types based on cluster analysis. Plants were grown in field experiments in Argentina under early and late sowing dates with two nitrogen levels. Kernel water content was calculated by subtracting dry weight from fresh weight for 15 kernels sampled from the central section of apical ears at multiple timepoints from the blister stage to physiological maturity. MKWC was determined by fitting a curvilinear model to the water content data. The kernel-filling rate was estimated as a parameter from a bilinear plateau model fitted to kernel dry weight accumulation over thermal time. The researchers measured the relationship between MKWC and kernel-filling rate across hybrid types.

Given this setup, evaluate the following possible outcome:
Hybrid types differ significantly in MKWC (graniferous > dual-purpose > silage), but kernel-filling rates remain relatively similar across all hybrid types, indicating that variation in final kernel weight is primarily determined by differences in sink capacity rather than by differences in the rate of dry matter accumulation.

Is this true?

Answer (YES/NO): NO